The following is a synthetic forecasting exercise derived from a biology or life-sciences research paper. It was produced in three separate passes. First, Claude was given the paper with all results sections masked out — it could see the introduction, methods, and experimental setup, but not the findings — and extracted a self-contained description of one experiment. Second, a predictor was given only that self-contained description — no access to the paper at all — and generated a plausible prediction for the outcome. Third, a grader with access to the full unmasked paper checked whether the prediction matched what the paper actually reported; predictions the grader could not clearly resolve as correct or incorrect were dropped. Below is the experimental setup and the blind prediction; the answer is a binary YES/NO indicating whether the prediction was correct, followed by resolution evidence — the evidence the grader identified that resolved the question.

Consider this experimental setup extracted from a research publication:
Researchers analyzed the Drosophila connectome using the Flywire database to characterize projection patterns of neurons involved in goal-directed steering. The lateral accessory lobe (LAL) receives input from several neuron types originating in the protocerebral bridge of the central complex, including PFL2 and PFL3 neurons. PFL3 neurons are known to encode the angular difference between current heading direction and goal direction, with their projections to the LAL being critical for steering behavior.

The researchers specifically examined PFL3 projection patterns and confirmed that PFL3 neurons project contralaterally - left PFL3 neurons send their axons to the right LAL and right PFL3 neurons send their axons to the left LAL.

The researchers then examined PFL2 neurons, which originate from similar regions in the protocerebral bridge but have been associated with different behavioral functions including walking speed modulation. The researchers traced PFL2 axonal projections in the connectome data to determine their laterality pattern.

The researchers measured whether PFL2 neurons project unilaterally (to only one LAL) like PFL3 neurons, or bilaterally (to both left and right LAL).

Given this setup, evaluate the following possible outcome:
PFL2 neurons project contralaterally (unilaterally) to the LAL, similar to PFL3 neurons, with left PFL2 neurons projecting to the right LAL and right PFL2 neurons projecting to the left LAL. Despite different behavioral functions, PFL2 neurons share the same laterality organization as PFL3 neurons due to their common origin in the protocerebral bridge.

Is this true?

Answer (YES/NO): NO